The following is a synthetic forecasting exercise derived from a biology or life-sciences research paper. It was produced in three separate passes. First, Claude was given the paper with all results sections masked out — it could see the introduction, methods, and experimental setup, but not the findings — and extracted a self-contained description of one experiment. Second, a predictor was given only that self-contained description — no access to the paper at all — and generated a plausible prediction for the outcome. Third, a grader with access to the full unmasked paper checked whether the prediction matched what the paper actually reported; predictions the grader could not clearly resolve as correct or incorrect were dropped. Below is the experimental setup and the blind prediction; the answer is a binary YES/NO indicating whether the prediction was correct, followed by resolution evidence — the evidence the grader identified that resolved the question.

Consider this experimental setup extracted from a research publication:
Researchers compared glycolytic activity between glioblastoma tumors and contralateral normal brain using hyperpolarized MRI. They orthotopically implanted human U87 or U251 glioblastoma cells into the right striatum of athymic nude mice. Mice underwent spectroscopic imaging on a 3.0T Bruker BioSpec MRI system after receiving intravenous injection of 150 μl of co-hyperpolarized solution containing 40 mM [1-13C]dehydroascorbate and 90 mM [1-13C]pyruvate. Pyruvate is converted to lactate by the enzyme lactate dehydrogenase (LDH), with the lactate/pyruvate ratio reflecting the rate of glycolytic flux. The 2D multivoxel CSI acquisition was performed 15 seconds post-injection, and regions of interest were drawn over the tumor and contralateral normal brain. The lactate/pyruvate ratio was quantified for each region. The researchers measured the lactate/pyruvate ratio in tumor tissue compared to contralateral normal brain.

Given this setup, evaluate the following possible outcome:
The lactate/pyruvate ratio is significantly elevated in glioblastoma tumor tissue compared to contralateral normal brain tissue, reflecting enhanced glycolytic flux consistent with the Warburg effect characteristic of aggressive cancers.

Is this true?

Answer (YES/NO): NO